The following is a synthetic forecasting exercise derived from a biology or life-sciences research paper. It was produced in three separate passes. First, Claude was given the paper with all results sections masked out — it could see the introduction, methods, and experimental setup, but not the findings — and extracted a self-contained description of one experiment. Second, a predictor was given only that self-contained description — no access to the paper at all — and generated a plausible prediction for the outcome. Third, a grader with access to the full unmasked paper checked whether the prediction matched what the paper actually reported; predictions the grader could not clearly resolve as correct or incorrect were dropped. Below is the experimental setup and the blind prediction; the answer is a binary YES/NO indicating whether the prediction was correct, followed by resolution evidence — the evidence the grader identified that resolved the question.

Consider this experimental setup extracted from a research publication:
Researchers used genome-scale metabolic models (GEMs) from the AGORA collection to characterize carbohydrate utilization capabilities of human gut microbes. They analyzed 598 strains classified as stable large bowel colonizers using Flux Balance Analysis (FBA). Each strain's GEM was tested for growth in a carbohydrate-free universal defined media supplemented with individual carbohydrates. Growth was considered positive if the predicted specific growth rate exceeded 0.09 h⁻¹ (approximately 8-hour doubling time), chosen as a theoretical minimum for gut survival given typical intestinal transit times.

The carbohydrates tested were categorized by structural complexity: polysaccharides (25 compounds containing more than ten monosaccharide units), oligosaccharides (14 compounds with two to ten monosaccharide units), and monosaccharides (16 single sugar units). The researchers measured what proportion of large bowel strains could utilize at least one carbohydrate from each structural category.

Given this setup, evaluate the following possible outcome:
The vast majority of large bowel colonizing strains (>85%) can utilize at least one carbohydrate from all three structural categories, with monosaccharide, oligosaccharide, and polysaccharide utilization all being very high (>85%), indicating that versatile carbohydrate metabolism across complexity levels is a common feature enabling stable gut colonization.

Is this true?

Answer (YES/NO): NO